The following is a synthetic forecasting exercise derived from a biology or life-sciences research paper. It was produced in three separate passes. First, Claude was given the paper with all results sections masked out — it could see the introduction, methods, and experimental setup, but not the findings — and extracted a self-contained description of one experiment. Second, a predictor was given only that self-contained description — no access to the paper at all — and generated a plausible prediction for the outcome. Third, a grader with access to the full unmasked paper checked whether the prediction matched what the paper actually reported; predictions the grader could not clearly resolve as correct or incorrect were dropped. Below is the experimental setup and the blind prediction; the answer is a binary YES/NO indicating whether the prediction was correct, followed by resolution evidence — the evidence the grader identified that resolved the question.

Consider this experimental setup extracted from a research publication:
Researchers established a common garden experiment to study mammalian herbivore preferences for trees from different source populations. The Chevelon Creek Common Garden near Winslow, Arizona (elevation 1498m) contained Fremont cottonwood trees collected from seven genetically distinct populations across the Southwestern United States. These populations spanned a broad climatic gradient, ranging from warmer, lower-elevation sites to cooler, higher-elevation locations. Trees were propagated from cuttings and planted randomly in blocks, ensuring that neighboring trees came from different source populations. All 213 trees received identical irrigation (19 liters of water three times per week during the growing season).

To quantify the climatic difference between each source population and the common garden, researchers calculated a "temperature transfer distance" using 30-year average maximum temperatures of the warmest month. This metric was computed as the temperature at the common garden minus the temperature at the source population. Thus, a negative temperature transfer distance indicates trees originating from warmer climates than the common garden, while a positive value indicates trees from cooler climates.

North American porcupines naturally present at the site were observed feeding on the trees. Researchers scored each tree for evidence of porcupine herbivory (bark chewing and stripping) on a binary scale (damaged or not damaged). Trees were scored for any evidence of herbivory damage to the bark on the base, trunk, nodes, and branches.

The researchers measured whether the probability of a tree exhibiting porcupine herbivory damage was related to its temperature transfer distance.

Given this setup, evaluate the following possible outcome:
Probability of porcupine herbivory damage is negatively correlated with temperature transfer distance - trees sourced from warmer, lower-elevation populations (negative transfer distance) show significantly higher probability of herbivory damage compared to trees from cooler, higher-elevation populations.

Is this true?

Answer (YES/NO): NO